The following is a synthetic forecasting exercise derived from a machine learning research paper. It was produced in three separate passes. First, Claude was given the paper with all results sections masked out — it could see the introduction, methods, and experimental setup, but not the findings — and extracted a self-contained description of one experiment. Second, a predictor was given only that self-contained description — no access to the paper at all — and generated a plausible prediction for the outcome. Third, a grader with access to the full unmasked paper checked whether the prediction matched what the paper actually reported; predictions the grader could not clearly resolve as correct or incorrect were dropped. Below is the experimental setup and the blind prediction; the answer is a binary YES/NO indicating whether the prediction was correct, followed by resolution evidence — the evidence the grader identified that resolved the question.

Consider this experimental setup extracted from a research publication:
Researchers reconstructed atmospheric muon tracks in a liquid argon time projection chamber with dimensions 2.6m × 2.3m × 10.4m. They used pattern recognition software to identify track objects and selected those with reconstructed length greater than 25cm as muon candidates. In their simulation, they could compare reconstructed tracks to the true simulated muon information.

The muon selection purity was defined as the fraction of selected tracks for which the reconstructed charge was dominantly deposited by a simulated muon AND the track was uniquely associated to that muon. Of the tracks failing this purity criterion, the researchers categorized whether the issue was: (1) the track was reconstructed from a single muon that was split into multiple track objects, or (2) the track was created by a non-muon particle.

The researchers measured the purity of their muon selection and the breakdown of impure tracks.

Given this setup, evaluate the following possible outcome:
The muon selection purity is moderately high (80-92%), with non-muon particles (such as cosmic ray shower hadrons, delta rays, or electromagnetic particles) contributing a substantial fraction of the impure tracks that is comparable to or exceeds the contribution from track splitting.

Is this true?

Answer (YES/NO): NO